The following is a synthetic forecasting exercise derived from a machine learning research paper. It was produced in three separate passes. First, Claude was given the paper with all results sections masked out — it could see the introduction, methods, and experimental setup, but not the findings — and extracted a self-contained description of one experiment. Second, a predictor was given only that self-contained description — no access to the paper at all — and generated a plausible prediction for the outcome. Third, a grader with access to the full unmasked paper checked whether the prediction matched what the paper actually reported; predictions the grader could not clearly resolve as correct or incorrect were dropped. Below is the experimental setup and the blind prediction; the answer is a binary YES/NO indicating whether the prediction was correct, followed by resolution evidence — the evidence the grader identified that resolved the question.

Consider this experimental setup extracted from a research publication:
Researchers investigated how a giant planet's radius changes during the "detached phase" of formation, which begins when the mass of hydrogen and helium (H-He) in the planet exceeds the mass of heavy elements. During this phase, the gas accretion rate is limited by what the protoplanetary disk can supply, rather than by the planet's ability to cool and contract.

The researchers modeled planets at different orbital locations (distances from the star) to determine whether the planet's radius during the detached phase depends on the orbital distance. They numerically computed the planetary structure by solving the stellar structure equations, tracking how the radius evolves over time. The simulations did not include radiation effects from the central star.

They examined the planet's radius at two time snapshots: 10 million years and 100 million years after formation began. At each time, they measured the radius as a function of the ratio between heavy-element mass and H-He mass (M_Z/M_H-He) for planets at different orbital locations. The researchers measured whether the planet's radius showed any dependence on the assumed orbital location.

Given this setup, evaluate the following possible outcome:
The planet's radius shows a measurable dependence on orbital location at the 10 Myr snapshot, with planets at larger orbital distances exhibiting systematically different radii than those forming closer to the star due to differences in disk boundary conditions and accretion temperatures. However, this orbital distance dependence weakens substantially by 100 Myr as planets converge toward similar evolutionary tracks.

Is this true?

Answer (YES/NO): NO